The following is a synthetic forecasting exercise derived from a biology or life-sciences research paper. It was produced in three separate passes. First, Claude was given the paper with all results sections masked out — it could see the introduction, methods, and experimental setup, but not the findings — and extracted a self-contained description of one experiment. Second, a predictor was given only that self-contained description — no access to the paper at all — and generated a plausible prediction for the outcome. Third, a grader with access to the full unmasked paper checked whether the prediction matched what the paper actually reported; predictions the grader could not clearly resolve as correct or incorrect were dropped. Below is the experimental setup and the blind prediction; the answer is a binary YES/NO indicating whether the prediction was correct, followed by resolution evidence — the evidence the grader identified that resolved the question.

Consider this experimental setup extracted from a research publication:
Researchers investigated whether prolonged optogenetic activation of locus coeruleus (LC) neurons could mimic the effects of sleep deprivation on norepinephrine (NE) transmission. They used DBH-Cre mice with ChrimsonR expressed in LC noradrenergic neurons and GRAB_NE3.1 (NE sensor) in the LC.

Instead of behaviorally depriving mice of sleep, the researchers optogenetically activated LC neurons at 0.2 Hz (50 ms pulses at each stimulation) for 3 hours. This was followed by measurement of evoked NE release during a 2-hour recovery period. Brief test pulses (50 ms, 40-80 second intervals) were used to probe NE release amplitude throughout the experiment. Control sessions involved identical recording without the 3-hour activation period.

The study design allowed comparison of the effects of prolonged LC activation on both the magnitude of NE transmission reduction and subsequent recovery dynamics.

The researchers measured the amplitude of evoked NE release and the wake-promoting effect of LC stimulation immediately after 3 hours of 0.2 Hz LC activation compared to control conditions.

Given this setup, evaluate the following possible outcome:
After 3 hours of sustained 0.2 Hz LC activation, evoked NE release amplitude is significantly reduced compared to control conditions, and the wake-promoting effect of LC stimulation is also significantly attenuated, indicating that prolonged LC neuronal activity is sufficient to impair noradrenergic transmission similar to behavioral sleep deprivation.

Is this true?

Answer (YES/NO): YES